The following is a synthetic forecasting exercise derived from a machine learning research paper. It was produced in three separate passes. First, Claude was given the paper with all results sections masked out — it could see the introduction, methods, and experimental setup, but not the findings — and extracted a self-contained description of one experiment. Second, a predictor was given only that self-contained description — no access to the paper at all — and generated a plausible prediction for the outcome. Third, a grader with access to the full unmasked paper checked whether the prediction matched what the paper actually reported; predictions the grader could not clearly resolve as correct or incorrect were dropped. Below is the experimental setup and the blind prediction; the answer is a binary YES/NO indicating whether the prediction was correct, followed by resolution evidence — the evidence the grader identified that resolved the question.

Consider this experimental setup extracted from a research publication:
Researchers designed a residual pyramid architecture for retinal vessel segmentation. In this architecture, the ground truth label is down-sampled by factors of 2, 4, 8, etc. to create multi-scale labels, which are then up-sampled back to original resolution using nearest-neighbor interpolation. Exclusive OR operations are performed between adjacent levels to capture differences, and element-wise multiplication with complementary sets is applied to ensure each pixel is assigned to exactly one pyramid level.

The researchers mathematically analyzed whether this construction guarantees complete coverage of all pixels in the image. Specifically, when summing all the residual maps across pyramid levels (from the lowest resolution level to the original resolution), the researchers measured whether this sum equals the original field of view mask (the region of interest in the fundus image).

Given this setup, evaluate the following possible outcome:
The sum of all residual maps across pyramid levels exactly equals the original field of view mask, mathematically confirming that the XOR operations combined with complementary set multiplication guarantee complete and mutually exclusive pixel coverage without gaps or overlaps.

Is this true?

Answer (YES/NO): YES